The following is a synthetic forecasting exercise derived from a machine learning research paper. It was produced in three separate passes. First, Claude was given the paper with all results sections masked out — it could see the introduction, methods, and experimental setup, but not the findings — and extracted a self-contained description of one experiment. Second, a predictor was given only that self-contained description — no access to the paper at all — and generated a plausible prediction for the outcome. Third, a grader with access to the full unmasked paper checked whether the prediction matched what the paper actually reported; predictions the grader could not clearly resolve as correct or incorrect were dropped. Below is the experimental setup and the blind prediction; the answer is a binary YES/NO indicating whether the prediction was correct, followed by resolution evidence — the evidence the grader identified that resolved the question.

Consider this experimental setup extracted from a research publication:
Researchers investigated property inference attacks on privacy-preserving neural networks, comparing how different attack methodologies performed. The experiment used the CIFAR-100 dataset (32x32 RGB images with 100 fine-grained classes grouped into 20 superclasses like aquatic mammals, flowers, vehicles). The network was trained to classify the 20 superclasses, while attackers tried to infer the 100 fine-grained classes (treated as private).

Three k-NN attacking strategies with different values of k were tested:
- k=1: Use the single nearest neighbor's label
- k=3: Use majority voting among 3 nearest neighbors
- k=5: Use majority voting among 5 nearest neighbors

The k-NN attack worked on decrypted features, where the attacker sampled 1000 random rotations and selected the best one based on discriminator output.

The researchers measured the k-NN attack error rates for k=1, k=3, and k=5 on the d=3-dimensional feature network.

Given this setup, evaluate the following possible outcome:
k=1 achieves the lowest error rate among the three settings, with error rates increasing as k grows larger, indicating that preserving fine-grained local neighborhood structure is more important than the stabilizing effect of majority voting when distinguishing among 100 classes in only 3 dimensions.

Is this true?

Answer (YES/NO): NO